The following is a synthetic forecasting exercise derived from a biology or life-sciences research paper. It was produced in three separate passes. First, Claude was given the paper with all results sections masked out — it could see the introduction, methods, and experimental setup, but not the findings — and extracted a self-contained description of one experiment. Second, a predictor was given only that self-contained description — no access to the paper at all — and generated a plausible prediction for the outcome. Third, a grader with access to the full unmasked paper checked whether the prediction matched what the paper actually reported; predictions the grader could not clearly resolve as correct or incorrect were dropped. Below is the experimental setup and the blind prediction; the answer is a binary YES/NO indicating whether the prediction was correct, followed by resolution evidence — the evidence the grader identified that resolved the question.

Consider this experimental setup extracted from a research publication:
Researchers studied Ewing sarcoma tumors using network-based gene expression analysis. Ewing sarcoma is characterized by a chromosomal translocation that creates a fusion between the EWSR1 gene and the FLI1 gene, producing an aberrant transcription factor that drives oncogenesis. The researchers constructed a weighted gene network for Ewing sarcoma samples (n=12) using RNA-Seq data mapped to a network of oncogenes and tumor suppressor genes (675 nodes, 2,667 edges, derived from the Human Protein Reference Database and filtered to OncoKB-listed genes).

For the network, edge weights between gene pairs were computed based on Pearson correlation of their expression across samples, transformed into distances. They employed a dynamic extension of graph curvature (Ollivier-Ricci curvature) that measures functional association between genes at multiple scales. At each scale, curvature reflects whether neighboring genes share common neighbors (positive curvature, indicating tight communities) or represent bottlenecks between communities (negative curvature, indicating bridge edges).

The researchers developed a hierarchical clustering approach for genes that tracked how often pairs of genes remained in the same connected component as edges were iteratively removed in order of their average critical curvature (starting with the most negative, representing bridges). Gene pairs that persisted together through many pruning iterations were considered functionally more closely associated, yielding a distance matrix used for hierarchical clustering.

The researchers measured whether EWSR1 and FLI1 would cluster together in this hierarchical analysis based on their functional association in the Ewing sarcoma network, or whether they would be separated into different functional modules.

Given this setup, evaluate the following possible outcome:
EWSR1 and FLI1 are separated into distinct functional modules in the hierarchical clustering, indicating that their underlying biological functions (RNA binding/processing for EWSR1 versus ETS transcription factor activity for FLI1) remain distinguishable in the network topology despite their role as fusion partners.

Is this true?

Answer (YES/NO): NO